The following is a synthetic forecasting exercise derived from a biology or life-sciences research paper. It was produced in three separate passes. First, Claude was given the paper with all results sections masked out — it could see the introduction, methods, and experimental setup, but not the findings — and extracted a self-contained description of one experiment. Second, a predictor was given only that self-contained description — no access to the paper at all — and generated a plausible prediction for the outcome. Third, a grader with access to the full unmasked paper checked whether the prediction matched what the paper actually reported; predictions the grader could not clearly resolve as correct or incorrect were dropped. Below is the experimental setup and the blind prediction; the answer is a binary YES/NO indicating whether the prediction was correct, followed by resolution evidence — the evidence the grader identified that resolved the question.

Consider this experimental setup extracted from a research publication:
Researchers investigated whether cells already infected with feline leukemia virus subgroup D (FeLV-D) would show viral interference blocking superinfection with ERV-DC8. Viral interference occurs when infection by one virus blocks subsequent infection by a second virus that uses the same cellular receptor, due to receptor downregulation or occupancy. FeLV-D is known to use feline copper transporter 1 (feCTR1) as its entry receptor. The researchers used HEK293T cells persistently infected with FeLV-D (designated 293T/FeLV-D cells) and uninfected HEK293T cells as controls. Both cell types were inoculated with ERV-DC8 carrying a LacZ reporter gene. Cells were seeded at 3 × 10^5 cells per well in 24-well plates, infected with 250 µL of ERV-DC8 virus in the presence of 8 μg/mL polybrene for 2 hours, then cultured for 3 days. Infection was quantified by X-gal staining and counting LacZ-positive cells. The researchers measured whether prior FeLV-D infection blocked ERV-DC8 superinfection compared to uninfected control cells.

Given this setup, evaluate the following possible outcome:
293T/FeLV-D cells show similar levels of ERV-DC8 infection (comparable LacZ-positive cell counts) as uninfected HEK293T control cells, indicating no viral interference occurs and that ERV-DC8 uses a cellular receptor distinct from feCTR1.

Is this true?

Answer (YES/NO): NO